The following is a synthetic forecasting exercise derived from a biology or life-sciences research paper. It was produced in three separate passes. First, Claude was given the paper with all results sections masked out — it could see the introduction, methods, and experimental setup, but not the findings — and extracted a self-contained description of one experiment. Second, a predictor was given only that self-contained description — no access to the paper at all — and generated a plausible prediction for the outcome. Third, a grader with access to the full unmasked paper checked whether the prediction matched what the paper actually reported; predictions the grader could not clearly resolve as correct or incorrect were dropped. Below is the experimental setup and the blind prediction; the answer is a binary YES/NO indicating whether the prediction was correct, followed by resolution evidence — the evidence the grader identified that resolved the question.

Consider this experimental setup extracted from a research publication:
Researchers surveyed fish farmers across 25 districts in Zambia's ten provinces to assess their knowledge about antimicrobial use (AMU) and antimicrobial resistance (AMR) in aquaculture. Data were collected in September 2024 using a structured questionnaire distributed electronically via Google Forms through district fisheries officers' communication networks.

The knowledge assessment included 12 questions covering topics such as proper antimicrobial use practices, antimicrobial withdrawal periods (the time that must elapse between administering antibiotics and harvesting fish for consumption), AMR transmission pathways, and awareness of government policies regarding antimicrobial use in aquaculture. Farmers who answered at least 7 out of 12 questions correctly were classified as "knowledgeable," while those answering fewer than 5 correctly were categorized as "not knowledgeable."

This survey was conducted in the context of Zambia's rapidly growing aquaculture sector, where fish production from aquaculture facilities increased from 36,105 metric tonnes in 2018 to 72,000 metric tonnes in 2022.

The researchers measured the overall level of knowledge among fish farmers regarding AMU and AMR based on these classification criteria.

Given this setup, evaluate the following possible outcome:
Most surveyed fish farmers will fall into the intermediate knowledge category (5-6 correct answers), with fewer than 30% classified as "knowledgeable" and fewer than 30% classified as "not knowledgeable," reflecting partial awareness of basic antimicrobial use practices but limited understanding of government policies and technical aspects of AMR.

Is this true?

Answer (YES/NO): NO